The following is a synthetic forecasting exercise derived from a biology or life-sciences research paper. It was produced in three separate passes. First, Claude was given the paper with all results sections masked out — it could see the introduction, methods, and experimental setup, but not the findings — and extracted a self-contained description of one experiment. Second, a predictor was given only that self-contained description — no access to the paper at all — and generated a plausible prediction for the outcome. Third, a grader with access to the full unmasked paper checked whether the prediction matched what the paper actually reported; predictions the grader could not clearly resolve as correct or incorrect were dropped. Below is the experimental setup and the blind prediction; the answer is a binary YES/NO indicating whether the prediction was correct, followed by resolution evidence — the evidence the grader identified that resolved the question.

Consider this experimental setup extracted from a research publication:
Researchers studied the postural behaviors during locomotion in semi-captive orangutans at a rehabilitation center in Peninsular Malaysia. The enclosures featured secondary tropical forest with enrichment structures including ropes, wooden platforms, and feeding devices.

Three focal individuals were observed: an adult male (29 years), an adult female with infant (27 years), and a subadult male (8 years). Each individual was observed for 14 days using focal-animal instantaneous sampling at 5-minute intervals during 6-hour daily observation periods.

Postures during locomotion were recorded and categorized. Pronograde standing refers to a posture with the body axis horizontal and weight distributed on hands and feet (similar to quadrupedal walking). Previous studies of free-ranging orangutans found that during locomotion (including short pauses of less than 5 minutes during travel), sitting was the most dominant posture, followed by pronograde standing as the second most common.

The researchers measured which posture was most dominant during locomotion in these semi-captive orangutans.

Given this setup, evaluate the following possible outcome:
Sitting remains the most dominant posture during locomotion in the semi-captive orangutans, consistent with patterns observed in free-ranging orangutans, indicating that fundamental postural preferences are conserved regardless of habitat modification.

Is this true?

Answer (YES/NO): NO